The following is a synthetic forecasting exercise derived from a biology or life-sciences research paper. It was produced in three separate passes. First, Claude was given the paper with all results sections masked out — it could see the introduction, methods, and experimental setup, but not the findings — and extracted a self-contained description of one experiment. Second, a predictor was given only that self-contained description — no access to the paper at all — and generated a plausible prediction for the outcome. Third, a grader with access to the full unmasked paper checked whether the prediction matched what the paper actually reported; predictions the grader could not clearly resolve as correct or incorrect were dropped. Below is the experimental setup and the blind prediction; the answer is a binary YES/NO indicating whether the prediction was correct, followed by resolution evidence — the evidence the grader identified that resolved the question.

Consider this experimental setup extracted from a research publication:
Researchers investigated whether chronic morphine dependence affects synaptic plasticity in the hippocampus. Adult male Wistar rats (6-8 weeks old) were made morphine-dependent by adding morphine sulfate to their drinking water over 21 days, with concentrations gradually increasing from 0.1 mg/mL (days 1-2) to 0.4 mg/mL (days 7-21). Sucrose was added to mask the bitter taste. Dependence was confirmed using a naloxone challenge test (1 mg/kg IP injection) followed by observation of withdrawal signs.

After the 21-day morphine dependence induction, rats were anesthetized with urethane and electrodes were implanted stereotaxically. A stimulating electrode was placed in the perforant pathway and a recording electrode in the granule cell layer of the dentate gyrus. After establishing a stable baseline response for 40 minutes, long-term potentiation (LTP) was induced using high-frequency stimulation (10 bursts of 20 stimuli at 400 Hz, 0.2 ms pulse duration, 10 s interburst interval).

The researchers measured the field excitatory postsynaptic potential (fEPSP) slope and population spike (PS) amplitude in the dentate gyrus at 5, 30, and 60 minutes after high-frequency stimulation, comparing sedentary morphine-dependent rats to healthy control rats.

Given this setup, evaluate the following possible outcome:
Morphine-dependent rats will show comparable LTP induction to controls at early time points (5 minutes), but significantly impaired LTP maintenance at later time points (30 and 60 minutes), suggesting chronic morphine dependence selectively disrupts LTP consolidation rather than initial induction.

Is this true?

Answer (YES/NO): NO